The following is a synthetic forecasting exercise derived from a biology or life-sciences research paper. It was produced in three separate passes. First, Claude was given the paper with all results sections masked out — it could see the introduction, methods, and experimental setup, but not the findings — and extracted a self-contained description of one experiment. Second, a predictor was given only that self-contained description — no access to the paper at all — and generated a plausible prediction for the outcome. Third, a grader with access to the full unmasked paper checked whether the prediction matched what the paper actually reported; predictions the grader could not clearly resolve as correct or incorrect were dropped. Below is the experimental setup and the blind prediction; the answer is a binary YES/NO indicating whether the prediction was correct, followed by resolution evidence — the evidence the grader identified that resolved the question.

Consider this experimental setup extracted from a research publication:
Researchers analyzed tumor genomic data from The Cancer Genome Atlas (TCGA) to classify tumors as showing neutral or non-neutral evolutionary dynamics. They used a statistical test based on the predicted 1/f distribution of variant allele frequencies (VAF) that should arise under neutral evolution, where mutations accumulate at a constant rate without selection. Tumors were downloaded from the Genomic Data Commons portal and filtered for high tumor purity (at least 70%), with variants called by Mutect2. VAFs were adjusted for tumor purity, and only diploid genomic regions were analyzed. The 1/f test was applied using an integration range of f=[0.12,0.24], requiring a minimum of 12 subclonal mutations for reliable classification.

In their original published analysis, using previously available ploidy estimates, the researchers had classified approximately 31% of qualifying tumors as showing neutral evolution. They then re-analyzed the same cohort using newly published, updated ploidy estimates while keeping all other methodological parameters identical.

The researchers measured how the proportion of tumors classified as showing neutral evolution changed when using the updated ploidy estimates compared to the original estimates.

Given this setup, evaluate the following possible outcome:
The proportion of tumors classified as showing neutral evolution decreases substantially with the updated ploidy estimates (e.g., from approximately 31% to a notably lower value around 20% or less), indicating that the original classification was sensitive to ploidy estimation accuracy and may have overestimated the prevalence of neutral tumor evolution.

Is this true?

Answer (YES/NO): NO